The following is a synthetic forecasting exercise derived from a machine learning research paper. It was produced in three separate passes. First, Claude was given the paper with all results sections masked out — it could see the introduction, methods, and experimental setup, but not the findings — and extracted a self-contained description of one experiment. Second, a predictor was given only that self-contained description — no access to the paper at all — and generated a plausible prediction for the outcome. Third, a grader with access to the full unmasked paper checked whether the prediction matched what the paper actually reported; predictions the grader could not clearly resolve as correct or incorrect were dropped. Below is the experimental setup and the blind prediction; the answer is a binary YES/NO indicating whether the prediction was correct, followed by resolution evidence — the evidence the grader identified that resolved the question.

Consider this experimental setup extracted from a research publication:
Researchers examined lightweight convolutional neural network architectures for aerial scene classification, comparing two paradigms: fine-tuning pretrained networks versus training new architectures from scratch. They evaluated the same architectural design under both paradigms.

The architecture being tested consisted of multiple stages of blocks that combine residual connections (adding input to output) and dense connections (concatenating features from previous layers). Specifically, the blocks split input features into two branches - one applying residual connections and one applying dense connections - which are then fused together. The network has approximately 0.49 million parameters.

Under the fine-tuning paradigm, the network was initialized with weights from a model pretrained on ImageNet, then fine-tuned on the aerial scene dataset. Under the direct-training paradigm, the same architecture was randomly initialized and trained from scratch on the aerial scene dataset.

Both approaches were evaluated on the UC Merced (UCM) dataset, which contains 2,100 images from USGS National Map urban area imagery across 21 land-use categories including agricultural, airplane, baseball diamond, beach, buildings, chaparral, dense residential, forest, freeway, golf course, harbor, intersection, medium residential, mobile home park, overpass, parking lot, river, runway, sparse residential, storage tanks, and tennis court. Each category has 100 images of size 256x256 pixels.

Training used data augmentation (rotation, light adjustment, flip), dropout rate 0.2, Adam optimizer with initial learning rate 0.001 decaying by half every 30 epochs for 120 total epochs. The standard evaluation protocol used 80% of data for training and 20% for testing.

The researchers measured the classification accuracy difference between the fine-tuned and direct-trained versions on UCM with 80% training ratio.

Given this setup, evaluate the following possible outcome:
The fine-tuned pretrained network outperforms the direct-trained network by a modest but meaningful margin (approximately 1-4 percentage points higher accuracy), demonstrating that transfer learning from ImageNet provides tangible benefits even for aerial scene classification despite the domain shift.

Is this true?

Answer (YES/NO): YES